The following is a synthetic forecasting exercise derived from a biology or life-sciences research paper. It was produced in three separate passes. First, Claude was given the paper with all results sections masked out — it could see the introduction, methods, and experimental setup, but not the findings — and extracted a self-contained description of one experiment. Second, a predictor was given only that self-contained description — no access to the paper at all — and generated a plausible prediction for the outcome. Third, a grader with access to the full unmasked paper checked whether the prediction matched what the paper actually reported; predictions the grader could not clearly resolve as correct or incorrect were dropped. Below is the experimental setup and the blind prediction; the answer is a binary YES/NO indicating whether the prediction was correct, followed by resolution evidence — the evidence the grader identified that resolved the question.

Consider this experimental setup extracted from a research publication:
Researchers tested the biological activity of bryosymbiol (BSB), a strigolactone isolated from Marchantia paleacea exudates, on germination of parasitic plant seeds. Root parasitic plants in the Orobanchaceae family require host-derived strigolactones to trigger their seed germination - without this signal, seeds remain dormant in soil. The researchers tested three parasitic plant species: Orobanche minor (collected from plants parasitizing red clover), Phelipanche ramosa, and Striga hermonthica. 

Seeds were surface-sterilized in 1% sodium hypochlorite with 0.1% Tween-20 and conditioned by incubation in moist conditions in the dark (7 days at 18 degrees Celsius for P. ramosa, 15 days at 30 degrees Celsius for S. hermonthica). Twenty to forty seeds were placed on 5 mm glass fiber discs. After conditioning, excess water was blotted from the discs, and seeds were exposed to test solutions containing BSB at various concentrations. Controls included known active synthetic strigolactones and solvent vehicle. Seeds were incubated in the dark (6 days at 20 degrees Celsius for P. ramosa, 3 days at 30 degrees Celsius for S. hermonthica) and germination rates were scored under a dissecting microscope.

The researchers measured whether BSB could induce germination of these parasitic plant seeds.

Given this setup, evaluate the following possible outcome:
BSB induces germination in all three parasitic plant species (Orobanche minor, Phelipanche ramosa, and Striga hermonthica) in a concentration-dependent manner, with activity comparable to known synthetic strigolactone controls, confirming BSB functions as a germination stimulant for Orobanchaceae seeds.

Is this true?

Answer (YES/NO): NO